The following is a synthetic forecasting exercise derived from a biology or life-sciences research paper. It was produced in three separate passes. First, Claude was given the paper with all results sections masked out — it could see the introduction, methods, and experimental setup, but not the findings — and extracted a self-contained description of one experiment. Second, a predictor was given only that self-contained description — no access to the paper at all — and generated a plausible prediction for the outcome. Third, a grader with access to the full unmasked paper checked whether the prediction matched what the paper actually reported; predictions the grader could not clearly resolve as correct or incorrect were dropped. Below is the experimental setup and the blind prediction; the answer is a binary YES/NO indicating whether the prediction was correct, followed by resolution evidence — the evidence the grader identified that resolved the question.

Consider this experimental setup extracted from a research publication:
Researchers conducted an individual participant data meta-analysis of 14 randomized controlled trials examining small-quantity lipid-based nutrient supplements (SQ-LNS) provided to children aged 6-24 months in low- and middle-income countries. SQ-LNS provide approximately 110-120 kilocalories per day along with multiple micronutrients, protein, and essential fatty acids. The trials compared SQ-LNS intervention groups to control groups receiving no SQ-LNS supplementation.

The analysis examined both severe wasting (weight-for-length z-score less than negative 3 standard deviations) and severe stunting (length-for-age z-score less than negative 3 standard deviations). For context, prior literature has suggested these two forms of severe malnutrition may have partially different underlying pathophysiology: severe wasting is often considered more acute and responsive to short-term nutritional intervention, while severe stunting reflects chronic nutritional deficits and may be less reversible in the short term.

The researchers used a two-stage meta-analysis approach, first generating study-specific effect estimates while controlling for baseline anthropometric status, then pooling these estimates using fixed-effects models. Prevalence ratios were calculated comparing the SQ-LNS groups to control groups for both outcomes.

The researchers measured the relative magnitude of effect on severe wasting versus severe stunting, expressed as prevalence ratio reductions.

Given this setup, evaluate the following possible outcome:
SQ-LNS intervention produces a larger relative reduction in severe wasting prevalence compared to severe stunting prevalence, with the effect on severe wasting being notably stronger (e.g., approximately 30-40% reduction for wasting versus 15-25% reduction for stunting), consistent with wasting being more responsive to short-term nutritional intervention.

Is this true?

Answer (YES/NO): YES